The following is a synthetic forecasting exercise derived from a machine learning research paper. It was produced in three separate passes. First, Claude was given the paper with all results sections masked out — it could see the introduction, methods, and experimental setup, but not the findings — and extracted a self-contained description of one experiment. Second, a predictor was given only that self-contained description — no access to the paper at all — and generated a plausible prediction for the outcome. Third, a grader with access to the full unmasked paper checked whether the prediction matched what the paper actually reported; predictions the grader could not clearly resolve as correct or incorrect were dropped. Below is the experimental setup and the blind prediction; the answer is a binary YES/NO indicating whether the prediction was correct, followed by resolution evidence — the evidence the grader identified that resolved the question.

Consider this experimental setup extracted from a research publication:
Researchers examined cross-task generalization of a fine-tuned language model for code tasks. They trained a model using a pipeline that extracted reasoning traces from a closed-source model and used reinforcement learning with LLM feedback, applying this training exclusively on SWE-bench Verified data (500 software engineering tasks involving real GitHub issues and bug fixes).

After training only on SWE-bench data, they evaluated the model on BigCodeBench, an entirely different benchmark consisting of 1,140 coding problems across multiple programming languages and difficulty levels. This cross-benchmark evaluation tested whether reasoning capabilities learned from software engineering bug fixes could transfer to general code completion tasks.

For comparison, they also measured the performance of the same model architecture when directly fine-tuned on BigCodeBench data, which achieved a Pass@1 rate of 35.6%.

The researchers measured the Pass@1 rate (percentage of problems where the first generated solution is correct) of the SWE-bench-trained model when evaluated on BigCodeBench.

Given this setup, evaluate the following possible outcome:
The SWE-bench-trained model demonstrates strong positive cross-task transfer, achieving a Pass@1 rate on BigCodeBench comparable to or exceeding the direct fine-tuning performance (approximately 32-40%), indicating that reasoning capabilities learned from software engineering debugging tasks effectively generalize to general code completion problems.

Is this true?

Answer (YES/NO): YES